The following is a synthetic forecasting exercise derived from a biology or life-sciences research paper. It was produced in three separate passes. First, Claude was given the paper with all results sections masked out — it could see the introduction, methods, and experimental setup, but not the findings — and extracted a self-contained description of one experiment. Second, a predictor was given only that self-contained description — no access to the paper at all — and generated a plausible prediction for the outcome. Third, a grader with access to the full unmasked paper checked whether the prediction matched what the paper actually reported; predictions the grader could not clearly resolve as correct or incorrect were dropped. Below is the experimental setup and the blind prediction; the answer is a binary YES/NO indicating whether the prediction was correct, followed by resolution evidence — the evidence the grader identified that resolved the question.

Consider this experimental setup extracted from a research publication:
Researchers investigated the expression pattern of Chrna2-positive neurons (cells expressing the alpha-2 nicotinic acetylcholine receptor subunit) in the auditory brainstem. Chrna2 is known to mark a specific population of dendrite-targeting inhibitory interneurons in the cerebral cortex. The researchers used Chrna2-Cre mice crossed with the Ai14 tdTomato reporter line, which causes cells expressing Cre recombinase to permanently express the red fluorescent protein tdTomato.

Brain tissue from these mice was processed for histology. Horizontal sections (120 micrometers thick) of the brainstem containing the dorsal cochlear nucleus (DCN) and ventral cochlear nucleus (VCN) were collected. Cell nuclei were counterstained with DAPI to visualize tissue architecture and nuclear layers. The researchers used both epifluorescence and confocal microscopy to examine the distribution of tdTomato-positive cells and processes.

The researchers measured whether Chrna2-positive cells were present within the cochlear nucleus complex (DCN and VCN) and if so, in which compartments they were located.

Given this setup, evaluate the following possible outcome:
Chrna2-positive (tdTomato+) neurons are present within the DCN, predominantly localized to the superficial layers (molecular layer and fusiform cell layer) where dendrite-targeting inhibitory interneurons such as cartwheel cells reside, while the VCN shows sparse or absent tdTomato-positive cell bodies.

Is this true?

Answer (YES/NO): NO